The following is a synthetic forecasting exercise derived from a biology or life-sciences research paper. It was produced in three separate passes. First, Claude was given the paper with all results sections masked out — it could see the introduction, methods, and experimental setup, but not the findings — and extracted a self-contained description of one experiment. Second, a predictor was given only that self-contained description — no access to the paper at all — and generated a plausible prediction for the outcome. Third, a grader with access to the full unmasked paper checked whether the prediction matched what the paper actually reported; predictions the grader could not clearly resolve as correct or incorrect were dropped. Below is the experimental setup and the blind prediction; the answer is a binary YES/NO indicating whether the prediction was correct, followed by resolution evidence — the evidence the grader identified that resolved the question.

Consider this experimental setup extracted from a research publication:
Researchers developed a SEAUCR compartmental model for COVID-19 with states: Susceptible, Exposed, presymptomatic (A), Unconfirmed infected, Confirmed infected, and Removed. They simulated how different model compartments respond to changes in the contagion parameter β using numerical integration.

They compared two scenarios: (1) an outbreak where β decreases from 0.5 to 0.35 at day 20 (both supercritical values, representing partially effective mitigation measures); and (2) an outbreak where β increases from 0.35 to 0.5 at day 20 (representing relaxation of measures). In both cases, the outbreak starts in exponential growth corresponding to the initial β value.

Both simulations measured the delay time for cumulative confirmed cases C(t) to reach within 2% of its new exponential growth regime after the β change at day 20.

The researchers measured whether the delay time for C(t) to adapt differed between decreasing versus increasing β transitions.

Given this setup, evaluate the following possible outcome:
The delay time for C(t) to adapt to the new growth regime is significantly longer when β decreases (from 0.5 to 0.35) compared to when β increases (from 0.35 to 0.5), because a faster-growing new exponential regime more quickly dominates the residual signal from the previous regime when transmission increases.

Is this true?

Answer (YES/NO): YES